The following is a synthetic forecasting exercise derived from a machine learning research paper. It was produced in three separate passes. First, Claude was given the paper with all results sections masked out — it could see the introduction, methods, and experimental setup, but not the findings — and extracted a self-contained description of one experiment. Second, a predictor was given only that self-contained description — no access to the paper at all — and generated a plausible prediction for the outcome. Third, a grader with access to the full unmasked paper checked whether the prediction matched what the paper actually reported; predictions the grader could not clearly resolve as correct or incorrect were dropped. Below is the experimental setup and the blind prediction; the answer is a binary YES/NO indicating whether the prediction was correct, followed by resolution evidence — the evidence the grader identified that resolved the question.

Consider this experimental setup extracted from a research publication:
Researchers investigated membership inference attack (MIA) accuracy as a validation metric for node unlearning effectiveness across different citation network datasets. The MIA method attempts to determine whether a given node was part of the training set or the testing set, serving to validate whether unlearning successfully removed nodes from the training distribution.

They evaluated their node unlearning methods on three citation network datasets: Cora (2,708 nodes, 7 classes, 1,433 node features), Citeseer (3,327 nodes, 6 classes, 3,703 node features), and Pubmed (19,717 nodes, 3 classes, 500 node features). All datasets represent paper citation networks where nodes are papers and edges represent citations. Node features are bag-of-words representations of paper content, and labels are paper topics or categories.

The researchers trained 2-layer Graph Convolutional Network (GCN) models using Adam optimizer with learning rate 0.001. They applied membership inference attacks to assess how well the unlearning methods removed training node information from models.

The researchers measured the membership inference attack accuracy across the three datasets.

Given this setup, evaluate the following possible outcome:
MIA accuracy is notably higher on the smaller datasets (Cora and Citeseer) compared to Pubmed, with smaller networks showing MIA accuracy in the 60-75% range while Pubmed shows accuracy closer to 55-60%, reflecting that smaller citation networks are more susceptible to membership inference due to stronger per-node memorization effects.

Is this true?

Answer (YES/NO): NO